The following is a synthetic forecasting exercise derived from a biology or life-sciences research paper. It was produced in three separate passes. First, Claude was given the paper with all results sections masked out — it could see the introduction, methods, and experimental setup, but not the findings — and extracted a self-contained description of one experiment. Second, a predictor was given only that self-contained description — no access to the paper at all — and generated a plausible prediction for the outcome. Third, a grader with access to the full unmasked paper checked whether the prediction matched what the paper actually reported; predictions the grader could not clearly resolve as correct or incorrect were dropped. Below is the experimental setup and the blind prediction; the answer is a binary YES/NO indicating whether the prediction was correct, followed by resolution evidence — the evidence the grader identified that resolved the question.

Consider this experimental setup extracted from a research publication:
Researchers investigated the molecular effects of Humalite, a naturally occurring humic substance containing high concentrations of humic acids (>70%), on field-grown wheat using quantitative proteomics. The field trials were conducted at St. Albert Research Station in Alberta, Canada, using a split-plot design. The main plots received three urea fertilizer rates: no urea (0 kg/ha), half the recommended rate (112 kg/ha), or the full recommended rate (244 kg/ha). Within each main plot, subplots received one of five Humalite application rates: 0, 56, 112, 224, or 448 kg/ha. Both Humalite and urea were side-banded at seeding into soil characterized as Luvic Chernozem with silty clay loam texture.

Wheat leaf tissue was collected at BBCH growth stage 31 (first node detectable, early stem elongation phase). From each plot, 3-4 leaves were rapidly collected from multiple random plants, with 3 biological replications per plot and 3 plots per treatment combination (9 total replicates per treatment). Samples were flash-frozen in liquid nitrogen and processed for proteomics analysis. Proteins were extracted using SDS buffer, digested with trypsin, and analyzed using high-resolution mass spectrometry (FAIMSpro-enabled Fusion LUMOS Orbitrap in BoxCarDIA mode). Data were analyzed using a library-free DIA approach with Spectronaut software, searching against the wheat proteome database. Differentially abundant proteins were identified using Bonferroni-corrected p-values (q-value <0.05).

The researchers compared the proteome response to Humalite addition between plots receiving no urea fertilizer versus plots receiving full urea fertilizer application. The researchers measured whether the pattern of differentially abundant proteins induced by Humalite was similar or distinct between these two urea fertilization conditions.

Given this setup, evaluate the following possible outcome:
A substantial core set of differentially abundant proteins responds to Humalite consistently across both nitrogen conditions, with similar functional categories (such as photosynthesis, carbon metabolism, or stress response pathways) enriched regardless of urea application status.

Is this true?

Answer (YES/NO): NO